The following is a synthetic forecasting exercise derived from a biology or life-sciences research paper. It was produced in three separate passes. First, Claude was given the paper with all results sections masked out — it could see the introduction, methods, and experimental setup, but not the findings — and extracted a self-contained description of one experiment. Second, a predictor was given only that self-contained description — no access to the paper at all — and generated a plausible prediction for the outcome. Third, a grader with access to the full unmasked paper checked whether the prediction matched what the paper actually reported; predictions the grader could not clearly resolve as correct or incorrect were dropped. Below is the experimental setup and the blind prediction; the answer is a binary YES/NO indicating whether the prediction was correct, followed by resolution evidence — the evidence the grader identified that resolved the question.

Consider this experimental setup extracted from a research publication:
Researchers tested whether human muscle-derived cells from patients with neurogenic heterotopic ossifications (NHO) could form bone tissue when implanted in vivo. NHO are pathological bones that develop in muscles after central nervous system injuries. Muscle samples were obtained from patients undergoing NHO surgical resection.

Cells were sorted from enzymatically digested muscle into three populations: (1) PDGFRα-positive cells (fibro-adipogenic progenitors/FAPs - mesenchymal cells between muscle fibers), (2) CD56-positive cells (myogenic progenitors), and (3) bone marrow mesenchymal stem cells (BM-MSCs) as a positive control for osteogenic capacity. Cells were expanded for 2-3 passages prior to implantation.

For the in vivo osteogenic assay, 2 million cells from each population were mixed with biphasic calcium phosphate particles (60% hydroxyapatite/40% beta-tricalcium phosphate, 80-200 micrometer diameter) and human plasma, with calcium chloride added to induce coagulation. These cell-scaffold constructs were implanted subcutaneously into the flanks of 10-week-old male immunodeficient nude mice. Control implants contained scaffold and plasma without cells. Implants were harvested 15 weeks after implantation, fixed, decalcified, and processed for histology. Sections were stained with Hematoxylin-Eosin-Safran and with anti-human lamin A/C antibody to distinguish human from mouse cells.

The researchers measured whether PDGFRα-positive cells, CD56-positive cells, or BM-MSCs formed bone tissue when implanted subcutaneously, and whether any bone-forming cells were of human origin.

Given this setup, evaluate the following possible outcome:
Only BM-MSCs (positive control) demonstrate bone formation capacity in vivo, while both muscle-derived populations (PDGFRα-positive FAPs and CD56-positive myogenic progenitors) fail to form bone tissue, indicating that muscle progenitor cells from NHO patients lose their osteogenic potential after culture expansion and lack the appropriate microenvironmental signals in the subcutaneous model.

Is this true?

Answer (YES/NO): NO